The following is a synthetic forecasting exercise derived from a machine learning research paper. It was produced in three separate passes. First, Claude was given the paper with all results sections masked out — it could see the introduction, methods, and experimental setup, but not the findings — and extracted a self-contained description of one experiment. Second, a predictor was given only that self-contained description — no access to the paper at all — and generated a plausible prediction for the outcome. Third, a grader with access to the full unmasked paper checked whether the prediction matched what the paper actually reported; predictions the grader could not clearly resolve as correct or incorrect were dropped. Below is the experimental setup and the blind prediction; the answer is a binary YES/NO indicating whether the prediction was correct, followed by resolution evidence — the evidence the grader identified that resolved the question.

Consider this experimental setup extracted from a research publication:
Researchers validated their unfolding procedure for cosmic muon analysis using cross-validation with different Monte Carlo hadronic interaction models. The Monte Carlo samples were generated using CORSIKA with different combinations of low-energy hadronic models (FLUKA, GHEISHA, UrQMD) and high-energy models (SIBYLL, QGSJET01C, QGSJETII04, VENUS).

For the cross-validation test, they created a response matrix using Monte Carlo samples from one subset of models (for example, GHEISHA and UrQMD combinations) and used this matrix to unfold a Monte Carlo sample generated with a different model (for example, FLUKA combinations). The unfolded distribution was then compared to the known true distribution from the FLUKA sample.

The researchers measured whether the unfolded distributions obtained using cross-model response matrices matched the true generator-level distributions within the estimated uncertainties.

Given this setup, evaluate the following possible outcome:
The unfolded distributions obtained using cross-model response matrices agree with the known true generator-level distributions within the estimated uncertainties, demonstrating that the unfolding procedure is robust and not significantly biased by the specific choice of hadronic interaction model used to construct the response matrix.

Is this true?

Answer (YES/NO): YES